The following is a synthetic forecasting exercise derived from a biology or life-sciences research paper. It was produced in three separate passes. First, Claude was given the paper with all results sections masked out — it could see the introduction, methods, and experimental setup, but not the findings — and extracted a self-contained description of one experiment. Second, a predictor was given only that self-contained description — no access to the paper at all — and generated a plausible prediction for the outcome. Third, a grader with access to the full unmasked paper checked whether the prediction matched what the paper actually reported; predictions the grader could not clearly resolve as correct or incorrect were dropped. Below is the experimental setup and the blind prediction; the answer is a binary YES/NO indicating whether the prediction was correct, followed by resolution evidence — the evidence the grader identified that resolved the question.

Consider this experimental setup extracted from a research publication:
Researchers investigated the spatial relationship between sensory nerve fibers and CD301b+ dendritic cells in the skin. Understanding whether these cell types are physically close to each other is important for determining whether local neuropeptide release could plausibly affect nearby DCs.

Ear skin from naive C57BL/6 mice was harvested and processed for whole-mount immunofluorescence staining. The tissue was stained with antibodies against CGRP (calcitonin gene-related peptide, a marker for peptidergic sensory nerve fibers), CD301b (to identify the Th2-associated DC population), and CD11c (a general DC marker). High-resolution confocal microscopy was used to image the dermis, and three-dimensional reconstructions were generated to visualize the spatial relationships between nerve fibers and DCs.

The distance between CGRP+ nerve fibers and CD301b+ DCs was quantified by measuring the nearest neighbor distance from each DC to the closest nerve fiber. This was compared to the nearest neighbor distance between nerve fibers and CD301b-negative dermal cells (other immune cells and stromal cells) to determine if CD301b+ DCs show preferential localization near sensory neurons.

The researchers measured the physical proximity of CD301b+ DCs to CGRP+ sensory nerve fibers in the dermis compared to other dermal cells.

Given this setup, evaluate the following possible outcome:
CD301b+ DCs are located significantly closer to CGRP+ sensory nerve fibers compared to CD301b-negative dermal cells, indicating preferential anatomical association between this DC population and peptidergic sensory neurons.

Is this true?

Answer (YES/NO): YES